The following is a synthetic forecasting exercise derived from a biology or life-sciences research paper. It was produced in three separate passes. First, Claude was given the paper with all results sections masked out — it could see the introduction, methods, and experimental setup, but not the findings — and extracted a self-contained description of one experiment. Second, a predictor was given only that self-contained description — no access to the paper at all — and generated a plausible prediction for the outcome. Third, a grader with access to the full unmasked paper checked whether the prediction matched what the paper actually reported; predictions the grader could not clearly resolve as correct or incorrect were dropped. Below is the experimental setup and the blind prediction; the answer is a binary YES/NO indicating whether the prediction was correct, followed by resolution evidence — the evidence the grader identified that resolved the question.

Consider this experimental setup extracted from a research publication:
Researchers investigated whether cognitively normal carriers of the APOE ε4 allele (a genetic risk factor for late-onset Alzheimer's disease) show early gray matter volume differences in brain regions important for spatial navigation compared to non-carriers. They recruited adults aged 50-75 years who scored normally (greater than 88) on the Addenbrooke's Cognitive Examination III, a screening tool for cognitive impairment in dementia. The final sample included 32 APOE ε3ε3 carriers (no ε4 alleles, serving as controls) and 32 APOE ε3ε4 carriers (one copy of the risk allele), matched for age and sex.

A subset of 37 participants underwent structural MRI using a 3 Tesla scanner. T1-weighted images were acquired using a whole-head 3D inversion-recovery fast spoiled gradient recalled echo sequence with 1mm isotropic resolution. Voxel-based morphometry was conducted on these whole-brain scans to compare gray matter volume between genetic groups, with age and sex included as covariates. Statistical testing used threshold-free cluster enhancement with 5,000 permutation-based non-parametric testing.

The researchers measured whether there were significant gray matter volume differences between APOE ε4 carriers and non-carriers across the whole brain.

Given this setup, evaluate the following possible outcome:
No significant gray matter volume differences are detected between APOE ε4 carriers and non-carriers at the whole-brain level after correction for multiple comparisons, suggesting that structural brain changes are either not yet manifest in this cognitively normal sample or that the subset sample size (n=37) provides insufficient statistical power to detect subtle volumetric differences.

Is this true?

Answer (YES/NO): YES